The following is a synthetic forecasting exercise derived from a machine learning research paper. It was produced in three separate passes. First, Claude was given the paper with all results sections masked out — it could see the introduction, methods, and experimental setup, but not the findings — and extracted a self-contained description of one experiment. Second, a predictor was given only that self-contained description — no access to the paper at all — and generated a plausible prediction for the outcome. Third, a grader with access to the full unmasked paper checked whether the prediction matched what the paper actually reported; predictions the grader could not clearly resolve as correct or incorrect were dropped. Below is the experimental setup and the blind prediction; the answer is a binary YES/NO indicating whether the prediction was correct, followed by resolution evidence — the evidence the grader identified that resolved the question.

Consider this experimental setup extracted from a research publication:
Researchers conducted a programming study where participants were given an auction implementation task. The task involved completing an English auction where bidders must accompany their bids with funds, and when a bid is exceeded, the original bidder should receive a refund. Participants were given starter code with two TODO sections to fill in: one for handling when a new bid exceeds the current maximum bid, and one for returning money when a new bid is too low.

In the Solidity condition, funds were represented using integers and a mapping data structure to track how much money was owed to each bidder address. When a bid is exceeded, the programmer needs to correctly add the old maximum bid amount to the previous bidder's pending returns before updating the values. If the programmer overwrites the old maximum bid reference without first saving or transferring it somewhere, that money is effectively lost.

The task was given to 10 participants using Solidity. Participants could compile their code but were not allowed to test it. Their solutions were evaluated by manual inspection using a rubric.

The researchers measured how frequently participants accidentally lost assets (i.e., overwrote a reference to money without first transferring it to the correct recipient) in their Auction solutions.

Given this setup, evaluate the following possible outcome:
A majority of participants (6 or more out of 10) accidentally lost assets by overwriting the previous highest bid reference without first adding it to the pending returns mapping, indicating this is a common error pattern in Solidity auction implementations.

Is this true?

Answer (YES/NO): NO